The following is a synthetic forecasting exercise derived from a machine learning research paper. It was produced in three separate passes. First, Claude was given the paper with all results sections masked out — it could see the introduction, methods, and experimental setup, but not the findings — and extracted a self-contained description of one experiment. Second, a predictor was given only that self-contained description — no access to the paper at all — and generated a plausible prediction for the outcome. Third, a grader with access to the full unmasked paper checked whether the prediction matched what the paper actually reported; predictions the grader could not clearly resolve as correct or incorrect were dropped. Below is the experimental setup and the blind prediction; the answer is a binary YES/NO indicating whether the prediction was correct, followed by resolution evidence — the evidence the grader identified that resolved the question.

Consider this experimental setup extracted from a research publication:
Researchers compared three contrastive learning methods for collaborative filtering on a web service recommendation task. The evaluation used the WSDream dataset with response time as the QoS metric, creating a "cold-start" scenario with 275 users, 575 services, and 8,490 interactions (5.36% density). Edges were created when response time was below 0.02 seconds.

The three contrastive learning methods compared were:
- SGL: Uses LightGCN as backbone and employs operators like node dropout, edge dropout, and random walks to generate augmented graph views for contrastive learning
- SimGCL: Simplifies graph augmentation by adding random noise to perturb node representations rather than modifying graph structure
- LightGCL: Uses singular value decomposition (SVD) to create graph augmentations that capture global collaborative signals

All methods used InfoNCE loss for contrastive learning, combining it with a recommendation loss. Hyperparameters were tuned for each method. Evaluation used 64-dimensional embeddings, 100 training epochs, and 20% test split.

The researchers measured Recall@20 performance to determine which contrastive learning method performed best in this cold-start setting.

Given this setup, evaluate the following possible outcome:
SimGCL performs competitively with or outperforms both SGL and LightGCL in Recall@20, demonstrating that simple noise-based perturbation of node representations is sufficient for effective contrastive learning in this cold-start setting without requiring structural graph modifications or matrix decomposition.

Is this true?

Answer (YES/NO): YES